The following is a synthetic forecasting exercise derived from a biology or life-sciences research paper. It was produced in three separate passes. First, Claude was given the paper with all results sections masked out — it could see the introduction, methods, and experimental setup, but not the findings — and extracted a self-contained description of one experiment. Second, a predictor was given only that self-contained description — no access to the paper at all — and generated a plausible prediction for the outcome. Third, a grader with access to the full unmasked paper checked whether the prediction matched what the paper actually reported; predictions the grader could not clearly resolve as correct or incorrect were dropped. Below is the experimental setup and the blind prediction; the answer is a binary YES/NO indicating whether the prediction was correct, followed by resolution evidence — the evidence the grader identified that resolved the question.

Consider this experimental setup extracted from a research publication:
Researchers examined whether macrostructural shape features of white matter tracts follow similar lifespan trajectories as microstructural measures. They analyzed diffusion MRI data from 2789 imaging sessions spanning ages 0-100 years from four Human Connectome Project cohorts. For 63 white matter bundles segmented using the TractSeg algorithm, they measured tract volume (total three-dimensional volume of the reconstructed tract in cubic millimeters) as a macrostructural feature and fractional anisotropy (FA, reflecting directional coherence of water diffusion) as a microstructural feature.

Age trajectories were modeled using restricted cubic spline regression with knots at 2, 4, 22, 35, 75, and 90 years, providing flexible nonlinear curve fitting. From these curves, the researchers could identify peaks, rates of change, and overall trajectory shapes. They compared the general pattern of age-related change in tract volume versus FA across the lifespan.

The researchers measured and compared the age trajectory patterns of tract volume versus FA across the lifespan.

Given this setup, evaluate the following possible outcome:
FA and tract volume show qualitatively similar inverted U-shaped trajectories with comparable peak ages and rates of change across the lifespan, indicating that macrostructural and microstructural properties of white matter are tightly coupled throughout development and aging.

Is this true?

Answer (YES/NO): NO